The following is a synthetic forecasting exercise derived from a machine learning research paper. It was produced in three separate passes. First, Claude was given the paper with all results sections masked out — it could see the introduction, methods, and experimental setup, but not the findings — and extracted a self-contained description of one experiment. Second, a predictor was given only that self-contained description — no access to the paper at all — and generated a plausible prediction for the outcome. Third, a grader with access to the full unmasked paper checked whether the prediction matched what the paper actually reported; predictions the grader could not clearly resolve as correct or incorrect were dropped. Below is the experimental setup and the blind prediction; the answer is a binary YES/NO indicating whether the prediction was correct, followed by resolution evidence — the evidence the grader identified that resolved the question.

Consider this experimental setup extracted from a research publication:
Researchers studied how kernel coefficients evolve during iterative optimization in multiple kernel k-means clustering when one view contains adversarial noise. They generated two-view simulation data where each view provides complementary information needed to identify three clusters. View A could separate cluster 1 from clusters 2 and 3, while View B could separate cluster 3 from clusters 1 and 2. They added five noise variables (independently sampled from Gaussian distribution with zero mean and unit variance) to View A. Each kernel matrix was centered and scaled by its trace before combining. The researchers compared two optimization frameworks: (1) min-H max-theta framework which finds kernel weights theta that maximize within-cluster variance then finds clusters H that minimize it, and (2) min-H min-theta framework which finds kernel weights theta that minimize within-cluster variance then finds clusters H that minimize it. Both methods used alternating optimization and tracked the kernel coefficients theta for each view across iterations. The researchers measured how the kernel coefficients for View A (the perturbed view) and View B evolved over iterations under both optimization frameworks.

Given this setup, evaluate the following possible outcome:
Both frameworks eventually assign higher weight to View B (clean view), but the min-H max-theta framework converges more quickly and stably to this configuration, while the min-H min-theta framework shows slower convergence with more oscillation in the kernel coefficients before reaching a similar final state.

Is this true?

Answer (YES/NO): NO